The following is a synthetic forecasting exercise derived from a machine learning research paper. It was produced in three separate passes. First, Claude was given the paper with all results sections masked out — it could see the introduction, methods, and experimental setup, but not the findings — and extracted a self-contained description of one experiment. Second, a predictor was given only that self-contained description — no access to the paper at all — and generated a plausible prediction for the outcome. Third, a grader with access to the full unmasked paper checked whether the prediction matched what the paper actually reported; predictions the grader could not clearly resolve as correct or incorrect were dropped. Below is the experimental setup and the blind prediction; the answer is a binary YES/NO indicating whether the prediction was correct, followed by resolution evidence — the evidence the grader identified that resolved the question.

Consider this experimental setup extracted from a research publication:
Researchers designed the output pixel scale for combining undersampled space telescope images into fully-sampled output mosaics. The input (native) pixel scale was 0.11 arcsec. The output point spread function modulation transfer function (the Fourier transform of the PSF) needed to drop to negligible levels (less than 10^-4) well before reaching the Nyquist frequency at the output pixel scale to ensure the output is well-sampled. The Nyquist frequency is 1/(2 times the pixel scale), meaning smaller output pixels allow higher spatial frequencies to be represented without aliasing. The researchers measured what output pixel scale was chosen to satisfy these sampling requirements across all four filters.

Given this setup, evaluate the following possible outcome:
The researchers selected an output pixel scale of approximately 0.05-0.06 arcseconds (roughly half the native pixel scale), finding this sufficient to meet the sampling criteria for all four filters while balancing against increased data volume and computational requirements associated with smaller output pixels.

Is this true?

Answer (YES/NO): NO